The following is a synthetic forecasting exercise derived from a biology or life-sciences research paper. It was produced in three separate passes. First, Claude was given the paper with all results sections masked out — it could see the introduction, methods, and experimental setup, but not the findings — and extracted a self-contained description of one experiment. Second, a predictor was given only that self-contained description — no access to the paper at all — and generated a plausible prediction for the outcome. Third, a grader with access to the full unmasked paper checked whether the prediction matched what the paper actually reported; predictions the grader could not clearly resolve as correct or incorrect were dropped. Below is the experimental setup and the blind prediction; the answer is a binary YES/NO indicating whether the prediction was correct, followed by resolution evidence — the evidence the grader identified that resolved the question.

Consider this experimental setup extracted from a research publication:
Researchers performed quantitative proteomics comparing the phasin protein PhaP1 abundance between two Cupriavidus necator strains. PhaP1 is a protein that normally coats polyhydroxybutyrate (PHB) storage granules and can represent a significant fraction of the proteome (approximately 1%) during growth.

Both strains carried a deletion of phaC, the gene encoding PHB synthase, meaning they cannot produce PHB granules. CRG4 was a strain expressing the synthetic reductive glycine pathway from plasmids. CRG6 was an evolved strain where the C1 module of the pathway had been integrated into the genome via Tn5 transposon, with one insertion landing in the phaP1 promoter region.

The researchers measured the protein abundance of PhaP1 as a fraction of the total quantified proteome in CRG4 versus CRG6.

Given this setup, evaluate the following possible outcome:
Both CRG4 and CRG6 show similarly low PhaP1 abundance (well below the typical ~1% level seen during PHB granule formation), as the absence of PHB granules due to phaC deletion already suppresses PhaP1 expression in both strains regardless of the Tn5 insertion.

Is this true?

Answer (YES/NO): NO